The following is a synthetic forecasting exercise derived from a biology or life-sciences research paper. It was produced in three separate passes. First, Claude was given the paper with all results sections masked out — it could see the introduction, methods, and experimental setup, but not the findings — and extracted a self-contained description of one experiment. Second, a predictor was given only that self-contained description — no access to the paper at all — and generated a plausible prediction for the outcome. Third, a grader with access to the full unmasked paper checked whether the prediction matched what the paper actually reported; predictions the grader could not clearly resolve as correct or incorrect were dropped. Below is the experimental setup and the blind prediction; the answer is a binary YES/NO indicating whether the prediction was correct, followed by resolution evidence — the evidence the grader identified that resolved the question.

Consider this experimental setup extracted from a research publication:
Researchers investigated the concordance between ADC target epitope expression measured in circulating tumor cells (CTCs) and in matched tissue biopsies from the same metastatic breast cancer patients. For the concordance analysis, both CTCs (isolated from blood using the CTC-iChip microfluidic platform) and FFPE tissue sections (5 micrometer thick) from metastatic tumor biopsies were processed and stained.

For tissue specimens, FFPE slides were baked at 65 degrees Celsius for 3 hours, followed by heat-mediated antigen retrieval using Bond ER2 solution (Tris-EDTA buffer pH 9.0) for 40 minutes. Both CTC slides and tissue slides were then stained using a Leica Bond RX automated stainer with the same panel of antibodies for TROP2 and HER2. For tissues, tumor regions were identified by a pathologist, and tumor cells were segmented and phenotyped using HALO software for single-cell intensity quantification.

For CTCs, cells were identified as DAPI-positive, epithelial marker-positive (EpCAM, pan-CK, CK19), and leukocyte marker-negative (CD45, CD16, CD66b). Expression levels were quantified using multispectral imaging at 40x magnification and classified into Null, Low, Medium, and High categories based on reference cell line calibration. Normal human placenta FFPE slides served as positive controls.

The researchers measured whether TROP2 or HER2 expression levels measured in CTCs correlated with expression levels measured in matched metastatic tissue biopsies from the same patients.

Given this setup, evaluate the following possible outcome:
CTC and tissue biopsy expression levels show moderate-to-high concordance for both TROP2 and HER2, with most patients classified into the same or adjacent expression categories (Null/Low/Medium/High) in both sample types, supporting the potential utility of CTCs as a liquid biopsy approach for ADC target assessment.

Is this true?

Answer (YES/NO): NO